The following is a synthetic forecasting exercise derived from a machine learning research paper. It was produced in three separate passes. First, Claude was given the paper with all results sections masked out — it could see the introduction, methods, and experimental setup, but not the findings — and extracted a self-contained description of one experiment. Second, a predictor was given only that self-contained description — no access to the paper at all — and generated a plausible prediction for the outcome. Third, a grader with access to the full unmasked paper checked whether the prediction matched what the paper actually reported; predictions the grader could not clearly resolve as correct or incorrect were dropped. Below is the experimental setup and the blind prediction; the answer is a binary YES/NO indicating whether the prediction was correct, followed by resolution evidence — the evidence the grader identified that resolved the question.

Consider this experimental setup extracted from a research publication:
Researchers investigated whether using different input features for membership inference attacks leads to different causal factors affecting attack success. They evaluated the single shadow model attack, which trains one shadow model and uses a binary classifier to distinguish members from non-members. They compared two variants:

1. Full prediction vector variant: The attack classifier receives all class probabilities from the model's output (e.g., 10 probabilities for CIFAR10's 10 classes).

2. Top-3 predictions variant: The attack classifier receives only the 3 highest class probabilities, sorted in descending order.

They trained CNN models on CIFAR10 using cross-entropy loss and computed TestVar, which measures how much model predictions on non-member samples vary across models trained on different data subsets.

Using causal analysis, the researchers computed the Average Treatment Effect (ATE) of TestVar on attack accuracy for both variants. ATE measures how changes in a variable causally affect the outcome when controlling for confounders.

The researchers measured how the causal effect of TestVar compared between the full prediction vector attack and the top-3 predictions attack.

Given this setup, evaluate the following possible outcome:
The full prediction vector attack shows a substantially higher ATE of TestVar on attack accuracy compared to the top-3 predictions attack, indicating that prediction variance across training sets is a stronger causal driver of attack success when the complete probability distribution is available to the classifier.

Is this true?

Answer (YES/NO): YES